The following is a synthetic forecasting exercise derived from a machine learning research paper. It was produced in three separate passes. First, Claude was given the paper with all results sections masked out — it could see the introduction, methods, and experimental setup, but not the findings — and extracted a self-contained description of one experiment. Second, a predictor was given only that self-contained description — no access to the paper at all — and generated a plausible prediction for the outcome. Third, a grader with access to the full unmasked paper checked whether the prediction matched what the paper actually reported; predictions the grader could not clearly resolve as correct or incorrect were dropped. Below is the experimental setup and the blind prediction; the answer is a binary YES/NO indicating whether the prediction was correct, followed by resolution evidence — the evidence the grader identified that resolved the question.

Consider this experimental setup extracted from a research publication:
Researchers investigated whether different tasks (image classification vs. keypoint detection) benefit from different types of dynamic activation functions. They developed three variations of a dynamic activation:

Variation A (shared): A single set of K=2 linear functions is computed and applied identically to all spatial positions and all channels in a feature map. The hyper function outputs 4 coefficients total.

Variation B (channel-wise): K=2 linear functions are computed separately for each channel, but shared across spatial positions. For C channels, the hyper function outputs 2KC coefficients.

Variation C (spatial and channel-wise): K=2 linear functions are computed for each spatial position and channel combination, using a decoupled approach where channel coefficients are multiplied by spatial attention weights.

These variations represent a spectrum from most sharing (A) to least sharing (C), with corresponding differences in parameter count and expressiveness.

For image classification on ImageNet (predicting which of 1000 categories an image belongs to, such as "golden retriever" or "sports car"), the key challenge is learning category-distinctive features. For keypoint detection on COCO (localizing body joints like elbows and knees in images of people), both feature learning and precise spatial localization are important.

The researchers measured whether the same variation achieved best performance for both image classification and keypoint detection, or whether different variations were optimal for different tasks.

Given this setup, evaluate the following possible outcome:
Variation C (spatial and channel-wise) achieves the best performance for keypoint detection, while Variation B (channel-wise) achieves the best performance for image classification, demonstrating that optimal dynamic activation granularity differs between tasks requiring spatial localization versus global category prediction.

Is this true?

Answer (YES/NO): YES